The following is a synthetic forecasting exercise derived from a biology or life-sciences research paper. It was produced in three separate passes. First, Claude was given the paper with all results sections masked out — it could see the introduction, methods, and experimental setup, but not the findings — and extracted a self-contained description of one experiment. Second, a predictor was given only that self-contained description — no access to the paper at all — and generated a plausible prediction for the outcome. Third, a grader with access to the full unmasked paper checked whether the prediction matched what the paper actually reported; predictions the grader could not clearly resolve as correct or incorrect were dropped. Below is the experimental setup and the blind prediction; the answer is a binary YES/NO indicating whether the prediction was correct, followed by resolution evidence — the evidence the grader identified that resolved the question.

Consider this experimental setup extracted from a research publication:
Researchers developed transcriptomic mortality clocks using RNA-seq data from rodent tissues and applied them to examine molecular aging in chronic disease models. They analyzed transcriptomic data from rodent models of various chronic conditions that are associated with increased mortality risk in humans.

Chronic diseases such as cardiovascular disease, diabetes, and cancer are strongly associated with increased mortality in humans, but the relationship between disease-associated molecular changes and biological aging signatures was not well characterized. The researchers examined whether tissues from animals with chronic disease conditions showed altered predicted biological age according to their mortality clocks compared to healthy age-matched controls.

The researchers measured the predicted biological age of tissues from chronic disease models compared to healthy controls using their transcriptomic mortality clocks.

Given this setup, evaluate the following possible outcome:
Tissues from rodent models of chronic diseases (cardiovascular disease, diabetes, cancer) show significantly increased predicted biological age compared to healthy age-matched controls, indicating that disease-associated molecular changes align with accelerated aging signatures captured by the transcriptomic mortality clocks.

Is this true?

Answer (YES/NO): NO